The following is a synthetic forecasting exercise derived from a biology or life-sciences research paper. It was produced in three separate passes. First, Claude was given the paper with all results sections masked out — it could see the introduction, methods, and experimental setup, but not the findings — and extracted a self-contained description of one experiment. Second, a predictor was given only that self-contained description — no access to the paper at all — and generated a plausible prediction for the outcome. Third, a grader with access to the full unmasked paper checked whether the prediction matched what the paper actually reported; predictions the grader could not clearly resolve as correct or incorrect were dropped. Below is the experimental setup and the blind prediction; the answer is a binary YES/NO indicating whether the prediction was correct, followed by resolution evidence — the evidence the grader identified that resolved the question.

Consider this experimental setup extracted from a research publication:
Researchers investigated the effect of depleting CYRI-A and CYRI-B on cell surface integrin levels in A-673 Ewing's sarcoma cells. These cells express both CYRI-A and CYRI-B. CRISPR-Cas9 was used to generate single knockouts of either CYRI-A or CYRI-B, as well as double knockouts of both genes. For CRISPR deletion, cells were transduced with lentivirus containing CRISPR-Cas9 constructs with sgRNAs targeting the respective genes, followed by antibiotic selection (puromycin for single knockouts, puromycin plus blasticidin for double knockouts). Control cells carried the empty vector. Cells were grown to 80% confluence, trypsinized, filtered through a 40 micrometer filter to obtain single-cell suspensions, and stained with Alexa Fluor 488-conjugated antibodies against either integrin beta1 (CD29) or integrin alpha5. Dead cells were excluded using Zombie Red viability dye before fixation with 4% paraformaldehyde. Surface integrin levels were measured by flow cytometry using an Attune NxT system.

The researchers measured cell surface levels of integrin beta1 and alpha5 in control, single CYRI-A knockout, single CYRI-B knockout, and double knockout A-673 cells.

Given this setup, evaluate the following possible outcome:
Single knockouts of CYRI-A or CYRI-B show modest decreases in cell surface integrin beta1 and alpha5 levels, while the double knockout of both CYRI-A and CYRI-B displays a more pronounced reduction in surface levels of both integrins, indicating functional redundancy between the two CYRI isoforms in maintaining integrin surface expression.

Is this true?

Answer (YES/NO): NO